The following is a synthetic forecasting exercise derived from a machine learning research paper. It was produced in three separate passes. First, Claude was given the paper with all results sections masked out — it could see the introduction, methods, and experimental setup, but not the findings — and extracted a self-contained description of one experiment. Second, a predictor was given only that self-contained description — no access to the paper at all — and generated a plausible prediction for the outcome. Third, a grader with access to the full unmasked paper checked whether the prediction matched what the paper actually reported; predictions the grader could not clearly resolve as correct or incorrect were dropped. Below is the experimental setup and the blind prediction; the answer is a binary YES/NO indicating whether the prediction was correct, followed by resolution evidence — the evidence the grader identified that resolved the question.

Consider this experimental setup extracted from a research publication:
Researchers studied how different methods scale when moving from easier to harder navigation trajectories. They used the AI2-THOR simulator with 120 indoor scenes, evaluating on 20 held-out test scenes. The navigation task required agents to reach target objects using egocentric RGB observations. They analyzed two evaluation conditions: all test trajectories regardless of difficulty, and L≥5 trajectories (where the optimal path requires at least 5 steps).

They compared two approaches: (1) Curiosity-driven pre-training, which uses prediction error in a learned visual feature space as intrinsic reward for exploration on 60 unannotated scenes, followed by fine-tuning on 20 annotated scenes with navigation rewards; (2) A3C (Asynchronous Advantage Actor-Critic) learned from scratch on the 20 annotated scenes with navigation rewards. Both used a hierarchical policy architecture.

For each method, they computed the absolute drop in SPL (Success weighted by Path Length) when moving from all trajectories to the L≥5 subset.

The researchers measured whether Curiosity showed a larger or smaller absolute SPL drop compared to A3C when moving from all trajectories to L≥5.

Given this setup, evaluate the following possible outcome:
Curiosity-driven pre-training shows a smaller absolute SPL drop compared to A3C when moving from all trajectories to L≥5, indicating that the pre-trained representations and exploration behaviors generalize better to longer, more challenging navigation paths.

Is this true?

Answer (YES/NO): NO